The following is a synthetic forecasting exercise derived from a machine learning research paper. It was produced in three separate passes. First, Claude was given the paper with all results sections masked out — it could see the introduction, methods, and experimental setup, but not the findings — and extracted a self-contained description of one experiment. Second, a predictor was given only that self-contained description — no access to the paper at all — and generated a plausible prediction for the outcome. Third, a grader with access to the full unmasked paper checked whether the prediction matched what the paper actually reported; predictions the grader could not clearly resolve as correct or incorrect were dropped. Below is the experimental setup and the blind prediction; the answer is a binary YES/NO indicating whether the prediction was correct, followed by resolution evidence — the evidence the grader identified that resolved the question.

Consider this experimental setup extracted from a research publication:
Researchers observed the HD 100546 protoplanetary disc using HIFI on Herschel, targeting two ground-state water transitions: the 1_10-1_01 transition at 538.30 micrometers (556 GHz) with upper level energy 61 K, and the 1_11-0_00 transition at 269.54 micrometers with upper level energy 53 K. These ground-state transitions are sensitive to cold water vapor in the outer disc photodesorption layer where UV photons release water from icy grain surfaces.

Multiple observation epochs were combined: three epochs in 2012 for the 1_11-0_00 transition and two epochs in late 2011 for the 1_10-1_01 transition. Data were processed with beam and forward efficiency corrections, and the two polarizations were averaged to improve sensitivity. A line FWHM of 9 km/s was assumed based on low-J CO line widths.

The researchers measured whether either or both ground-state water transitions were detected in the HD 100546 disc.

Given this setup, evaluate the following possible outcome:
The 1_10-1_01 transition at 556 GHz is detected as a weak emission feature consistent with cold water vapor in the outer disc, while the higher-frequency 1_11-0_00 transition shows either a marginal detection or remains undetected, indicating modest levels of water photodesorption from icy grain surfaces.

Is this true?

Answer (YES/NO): NO